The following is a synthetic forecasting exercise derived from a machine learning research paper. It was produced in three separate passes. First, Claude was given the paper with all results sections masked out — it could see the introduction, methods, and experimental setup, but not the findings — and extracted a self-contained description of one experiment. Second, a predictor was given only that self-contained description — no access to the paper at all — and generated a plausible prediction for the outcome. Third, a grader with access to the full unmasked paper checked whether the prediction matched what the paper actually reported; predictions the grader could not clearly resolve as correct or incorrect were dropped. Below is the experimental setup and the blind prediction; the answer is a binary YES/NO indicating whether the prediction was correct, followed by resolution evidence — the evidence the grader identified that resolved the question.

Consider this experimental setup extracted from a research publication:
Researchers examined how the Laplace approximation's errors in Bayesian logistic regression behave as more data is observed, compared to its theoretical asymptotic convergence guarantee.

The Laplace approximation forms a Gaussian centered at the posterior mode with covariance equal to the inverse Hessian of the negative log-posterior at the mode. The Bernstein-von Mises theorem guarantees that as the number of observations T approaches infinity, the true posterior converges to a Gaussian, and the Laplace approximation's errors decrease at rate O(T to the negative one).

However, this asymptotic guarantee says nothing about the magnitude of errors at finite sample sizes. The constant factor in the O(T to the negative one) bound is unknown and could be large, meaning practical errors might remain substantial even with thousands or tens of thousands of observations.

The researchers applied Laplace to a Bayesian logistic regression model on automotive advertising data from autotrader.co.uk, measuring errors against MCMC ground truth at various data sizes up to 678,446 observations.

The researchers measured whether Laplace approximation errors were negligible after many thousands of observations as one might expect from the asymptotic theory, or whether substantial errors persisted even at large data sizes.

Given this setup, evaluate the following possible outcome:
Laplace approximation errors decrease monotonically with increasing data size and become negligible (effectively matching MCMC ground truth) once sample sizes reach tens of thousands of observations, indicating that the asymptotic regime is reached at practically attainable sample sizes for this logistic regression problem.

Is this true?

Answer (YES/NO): NO